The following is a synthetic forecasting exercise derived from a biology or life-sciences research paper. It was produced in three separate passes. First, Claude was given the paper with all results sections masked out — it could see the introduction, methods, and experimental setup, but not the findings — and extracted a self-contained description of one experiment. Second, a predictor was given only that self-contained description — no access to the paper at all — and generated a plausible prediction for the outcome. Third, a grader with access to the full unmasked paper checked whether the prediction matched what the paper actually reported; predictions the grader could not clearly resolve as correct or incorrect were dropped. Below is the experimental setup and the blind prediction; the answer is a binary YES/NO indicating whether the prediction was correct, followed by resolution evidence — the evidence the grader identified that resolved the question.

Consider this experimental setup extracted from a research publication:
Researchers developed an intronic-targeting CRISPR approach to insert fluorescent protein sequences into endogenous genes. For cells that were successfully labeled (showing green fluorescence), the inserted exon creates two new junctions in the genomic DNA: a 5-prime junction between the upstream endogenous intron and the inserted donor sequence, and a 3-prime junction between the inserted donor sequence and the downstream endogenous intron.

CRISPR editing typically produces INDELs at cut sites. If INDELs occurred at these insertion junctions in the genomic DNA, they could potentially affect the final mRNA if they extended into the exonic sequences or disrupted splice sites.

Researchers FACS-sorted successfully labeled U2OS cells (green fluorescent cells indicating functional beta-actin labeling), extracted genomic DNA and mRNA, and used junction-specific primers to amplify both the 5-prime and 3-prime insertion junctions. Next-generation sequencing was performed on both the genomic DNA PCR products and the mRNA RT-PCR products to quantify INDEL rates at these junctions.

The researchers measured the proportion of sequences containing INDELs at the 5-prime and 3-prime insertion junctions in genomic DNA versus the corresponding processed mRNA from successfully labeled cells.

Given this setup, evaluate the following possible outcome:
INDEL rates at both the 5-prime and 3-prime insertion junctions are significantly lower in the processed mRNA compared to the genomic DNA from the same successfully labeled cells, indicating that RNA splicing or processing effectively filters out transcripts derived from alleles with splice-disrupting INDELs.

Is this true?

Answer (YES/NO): YES